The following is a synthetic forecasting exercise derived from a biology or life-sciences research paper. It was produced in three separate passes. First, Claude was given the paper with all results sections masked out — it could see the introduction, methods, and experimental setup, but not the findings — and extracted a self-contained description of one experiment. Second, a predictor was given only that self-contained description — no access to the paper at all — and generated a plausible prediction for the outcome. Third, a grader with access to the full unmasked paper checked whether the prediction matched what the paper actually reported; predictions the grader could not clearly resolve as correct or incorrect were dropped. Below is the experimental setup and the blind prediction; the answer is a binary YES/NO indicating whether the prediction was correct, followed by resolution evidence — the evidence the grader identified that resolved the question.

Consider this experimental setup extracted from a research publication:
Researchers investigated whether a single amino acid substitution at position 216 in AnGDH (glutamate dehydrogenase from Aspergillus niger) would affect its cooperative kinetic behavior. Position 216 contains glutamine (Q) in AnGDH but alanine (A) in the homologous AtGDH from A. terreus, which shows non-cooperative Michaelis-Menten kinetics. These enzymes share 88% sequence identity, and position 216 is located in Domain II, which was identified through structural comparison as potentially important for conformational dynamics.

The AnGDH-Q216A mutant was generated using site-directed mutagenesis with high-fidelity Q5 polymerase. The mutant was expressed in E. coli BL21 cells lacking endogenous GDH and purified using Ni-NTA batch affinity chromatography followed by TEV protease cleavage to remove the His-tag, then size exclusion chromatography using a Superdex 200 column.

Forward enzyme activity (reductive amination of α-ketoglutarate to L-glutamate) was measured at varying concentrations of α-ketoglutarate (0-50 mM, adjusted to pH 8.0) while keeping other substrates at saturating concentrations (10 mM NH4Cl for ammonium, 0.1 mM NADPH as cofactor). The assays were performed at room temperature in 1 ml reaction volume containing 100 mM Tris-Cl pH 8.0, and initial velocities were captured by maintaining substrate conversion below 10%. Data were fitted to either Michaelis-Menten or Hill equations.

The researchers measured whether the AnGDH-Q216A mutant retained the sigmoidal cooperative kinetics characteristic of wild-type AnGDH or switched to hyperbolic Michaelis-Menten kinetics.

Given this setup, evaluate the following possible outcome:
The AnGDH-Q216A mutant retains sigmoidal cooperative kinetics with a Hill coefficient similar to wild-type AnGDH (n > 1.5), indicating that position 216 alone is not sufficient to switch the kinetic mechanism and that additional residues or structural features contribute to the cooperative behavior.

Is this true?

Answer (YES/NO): YES